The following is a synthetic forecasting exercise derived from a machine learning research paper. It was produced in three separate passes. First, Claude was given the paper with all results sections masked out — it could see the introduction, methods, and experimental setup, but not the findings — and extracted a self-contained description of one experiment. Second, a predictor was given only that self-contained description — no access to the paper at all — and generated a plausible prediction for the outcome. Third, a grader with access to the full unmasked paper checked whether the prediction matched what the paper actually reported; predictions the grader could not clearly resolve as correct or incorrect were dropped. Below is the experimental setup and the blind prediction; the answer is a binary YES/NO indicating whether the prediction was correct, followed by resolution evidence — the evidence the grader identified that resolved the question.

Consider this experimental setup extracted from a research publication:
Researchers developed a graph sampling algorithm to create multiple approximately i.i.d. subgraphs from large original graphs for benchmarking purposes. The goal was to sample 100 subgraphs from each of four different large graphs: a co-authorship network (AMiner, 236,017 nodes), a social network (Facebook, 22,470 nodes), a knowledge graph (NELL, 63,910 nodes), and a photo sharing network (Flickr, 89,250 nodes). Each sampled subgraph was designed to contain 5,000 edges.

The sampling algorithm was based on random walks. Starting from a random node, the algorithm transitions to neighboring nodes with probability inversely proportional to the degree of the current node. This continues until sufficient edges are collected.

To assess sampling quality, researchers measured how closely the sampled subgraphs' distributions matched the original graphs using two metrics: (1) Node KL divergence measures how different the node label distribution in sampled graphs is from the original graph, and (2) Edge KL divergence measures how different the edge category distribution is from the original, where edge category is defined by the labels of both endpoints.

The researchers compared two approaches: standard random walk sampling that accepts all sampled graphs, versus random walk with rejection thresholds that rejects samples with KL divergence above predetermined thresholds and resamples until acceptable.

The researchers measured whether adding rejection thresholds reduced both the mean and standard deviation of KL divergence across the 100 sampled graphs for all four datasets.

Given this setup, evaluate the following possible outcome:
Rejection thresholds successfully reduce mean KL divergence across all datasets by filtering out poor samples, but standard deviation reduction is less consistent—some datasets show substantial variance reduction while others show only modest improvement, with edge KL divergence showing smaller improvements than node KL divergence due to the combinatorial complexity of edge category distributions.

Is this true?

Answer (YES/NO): NO